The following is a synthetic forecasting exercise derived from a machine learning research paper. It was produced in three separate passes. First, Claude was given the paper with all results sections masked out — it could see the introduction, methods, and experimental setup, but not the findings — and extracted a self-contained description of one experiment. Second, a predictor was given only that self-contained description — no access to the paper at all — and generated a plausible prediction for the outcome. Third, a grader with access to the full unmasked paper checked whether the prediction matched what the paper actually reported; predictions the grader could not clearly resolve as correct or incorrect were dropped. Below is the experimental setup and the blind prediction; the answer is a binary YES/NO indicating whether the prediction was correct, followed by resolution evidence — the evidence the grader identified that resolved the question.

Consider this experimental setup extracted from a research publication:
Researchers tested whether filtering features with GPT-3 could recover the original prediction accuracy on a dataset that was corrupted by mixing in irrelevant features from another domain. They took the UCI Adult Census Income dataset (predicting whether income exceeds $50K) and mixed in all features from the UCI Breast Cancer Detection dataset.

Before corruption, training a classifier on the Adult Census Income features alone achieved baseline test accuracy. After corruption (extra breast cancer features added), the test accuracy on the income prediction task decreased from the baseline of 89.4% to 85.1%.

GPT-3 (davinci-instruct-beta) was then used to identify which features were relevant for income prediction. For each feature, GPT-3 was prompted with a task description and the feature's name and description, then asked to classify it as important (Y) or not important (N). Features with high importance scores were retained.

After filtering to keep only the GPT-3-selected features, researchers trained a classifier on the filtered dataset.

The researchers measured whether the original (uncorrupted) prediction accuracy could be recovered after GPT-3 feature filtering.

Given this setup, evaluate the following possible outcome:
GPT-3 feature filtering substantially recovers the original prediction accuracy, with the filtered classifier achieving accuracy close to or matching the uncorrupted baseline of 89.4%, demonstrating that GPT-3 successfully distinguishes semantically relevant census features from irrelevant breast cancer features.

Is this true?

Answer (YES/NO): YES